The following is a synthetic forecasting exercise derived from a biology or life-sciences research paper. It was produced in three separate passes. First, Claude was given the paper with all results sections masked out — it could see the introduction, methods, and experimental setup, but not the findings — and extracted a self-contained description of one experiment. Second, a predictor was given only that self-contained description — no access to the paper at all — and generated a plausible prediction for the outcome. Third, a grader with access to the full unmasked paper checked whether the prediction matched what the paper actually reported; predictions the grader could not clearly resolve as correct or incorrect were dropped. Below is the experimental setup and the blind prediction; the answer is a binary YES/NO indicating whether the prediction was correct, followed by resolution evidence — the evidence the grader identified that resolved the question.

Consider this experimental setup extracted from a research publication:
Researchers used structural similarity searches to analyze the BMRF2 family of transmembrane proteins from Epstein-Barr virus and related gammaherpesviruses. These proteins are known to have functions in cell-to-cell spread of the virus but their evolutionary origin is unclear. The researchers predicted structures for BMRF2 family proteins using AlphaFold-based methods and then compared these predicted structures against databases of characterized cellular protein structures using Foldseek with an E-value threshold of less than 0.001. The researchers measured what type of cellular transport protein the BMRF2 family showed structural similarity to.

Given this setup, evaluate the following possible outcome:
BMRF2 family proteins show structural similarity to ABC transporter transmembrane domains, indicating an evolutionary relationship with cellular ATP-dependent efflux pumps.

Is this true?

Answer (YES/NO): NO